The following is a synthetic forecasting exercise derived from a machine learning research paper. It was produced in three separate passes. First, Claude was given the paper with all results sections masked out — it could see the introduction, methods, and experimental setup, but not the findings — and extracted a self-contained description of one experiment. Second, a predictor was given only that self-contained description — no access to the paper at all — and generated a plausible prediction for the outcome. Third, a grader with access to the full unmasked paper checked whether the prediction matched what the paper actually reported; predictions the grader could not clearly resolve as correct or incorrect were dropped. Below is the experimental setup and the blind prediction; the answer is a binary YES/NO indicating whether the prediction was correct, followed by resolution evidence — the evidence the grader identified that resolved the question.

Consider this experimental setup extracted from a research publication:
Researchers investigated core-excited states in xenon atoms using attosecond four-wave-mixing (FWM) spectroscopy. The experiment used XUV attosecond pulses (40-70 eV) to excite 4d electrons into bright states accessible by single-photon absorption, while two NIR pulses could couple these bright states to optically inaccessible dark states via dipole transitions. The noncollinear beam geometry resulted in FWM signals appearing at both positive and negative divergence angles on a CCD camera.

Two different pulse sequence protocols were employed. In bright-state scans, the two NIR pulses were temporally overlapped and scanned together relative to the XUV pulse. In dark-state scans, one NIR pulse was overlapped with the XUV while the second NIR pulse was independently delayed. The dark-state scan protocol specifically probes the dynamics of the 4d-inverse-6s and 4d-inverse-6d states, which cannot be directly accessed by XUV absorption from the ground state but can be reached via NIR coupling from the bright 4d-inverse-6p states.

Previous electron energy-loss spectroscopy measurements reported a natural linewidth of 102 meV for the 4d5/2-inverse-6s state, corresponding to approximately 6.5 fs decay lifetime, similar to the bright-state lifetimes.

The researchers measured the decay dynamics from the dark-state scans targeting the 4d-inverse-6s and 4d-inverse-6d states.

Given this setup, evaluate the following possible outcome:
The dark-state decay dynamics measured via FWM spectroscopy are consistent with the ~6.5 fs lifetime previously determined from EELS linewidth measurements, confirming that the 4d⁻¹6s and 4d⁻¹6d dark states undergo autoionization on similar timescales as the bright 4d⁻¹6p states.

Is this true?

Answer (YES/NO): NO